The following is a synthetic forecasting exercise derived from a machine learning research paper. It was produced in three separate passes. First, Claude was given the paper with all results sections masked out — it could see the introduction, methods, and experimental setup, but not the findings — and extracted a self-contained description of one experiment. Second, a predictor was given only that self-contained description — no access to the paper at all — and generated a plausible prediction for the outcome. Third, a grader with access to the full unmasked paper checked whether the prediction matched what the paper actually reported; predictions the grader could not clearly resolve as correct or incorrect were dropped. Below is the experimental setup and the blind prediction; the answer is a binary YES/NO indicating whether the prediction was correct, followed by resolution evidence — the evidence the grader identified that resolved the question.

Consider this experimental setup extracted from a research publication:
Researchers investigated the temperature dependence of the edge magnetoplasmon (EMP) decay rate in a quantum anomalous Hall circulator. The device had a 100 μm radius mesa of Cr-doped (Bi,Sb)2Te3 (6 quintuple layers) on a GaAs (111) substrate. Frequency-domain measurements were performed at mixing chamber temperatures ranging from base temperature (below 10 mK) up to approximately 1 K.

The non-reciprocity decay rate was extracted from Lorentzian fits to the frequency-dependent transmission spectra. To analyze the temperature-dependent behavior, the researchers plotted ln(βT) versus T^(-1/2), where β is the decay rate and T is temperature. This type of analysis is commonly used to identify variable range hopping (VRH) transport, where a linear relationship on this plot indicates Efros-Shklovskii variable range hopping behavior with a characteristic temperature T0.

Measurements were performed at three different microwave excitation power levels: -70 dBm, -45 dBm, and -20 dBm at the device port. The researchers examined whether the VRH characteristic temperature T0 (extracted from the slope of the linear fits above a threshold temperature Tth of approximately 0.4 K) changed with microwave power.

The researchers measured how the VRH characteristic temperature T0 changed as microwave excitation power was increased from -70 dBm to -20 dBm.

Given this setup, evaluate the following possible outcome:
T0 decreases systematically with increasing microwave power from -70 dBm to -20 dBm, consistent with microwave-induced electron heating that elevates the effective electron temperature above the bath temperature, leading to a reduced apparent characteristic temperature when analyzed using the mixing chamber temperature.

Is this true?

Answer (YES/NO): NO